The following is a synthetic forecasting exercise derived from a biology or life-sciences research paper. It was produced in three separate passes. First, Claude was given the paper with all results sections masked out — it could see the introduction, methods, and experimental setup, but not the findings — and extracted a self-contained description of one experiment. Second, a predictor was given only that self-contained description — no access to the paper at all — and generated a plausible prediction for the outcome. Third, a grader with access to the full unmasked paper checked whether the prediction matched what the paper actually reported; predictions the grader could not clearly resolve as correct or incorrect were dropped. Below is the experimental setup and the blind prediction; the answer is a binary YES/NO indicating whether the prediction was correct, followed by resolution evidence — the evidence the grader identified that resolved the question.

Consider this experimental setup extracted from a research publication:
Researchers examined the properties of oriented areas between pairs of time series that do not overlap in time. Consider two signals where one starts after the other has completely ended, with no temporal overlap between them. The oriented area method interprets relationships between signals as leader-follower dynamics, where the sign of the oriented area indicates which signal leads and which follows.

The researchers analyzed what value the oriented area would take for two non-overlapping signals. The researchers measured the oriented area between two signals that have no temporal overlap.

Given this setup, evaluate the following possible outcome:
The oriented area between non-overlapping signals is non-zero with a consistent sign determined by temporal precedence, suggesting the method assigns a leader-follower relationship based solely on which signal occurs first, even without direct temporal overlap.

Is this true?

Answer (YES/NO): NO